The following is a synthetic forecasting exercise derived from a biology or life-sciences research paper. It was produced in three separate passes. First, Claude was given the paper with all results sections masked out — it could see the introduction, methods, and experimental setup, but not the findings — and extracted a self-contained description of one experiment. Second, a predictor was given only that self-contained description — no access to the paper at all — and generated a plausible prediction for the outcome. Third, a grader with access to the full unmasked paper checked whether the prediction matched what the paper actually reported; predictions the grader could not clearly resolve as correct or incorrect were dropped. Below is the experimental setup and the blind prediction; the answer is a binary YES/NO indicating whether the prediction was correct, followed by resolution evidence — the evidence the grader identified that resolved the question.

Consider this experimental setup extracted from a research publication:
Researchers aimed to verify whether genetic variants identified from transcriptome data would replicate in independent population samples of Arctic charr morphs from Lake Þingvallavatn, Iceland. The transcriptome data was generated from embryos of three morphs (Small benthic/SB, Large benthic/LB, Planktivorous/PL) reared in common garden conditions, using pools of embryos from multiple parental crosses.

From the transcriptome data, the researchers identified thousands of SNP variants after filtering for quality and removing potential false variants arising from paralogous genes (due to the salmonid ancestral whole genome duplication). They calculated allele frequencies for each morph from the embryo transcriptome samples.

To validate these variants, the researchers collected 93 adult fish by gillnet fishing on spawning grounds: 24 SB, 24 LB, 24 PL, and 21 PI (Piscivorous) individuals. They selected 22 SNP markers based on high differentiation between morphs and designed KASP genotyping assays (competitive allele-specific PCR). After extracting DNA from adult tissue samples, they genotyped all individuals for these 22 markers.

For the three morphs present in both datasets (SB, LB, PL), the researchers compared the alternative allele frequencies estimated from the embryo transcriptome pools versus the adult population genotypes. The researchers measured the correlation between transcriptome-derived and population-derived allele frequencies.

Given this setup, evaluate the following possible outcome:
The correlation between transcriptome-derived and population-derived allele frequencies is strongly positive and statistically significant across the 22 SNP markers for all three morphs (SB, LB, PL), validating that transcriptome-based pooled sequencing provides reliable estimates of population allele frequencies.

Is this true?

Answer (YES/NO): YES